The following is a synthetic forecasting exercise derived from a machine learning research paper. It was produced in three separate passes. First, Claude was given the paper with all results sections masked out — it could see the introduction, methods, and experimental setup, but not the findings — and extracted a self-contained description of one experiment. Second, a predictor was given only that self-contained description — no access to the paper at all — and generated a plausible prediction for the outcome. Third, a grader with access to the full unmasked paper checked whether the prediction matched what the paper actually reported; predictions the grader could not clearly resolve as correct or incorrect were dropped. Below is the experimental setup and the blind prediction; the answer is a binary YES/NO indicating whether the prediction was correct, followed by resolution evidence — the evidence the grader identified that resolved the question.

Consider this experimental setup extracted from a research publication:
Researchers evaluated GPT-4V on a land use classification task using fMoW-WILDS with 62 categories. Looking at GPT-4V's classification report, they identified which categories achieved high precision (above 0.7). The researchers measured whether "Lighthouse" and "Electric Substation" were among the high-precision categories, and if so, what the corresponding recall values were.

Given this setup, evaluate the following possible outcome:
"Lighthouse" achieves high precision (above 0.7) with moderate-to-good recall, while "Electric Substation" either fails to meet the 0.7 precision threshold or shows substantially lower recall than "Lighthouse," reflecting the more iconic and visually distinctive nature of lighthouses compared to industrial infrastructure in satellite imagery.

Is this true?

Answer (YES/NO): NO